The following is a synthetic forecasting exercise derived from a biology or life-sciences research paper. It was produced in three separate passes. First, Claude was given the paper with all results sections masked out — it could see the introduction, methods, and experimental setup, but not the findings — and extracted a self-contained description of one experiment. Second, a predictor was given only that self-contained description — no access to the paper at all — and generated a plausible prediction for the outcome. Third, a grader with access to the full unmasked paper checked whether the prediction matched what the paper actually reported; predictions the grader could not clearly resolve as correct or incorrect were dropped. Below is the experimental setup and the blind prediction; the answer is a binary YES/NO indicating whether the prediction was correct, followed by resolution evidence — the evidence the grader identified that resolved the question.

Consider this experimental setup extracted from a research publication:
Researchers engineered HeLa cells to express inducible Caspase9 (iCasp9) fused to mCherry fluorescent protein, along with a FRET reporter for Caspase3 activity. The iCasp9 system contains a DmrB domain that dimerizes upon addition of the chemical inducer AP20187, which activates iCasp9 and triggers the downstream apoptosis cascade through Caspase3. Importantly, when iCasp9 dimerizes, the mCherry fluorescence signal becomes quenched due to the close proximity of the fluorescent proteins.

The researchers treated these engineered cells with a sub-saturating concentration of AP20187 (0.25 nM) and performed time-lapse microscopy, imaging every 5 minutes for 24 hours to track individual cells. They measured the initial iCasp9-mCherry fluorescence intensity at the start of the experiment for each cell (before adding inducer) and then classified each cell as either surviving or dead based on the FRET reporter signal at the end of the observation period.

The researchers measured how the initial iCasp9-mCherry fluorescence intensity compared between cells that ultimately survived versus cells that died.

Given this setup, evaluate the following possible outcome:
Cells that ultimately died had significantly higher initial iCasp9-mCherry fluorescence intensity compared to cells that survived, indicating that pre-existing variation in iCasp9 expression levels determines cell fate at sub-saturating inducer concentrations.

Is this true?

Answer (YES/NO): YES